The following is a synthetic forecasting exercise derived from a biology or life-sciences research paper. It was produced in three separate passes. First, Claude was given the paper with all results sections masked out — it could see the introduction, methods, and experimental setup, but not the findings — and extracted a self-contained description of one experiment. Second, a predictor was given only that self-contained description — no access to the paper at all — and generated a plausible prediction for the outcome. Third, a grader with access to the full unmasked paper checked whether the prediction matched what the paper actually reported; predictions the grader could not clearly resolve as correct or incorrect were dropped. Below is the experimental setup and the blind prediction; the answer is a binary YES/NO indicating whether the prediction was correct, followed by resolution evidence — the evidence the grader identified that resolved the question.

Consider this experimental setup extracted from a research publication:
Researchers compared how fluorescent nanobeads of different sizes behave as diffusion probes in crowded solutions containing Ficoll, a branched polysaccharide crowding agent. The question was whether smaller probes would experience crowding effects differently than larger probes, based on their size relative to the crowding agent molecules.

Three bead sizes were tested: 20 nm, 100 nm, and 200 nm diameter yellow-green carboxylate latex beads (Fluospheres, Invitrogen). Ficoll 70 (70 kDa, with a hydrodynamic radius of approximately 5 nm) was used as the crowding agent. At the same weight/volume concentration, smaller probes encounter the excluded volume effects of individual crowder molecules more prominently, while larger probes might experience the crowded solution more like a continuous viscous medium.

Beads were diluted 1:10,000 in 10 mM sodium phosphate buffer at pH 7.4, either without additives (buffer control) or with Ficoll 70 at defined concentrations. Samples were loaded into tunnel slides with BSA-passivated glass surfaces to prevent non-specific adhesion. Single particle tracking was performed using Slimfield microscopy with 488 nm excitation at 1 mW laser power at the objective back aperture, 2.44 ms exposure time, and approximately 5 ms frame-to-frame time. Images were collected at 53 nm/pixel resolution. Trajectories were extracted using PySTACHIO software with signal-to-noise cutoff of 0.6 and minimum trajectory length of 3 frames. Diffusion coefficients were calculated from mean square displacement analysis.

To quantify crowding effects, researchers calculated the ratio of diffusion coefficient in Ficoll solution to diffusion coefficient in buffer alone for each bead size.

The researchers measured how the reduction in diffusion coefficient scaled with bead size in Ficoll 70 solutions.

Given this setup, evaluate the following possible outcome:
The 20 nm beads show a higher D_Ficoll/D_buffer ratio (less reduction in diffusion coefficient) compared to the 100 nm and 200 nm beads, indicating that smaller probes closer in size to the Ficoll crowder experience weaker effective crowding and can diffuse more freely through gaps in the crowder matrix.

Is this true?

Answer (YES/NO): NO